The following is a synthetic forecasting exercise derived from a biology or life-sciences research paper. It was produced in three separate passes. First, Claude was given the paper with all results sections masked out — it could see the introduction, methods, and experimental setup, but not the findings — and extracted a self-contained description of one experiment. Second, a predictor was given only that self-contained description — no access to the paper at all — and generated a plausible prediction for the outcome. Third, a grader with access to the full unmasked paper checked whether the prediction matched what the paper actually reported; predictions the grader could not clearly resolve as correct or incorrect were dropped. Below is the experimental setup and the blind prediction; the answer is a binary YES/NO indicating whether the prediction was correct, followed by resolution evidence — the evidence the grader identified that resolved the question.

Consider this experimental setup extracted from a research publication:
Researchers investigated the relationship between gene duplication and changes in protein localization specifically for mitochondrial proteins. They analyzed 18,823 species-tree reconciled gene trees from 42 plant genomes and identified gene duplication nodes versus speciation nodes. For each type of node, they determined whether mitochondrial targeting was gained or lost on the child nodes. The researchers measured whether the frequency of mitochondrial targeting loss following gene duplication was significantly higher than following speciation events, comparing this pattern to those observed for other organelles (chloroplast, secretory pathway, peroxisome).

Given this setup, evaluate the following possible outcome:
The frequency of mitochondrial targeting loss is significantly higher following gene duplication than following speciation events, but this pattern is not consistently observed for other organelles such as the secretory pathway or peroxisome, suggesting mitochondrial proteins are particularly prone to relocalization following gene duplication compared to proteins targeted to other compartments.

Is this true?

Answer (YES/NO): NO